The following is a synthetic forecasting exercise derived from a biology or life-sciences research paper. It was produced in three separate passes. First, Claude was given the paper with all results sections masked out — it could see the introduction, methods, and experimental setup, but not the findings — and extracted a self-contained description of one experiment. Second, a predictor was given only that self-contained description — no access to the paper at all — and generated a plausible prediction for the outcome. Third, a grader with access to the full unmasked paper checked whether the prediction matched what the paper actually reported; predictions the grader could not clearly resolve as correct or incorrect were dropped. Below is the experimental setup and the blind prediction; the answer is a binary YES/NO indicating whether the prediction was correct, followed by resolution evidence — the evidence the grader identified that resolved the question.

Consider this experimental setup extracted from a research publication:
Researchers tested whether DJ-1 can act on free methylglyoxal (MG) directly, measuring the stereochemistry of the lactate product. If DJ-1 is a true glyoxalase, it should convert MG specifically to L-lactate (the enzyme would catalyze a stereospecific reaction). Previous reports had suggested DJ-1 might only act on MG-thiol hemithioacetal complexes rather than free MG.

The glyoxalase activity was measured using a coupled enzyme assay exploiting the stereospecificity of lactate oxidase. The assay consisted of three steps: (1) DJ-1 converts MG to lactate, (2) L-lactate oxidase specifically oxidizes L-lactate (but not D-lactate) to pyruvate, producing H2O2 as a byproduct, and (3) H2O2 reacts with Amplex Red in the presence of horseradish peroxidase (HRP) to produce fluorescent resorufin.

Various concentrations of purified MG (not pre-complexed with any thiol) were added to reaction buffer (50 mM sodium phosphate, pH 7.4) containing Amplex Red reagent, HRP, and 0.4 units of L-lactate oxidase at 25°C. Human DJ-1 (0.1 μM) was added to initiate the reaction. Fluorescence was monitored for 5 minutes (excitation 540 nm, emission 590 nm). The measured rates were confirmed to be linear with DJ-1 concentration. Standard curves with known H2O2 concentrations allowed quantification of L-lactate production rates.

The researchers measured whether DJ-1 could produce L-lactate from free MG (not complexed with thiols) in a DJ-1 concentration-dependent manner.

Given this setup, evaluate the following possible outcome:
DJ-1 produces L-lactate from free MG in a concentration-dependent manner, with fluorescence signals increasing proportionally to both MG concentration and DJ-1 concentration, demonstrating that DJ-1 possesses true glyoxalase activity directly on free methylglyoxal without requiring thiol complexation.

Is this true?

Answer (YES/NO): YES